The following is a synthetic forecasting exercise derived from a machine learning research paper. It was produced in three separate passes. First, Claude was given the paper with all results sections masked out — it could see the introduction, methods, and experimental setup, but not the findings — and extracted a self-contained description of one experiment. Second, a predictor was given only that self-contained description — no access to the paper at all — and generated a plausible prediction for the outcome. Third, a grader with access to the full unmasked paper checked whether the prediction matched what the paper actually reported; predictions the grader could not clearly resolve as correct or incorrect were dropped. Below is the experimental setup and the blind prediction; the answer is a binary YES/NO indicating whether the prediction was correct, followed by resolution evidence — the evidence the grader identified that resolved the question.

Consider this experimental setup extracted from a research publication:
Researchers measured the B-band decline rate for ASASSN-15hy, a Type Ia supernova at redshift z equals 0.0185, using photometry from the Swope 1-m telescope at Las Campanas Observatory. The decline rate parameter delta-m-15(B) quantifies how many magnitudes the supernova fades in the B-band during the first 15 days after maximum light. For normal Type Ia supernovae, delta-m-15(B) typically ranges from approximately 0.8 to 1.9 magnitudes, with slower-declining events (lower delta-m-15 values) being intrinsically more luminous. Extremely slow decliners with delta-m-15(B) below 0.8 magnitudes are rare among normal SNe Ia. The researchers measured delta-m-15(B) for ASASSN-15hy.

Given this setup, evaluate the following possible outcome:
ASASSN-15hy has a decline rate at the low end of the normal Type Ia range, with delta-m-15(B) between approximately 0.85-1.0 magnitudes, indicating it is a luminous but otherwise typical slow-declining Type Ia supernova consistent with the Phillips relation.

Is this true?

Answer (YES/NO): NO